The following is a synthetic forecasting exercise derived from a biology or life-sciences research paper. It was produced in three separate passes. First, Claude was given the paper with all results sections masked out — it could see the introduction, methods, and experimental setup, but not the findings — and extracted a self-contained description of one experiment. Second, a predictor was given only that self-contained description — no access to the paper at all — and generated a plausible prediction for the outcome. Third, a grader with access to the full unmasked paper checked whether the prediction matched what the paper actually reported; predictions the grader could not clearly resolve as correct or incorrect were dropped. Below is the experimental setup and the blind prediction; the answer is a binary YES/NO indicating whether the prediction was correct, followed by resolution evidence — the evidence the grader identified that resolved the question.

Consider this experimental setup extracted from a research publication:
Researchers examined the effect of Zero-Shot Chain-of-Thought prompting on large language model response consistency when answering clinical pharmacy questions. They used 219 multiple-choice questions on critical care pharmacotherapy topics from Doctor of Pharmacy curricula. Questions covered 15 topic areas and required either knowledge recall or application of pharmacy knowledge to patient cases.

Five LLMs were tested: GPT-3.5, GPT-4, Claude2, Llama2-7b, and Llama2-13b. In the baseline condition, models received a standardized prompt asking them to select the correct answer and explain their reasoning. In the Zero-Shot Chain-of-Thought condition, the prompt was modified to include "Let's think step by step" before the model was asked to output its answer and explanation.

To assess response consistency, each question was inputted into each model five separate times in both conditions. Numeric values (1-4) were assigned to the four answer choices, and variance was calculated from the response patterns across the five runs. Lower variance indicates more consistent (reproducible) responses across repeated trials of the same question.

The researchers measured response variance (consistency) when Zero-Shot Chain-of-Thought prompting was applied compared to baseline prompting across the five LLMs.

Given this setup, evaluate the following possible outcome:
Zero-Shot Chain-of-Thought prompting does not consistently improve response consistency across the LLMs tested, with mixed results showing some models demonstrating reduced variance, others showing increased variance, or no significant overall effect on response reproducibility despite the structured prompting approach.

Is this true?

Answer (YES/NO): YES